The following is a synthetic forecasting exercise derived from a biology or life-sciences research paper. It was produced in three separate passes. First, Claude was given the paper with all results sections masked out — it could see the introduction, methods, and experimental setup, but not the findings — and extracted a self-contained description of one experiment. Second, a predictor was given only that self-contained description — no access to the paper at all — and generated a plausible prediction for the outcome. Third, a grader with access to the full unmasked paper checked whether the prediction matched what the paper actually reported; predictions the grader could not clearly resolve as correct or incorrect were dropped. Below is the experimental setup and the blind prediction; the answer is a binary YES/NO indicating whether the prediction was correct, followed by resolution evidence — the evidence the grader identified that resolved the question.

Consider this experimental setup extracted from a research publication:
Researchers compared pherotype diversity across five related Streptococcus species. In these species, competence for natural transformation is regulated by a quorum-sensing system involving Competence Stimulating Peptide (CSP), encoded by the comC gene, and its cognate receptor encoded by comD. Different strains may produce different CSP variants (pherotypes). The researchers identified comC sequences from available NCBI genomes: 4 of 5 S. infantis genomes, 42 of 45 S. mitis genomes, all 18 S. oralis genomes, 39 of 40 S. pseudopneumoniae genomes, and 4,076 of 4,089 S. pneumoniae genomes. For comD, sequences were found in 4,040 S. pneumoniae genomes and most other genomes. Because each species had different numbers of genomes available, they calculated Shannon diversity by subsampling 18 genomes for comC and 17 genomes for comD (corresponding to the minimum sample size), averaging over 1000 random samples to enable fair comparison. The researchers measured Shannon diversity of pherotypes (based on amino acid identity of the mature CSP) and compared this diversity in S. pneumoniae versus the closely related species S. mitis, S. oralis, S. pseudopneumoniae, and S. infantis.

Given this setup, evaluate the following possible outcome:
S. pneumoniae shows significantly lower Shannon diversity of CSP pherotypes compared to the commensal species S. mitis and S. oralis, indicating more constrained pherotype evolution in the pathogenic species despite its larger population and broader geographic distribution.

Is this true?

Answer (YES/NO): YES